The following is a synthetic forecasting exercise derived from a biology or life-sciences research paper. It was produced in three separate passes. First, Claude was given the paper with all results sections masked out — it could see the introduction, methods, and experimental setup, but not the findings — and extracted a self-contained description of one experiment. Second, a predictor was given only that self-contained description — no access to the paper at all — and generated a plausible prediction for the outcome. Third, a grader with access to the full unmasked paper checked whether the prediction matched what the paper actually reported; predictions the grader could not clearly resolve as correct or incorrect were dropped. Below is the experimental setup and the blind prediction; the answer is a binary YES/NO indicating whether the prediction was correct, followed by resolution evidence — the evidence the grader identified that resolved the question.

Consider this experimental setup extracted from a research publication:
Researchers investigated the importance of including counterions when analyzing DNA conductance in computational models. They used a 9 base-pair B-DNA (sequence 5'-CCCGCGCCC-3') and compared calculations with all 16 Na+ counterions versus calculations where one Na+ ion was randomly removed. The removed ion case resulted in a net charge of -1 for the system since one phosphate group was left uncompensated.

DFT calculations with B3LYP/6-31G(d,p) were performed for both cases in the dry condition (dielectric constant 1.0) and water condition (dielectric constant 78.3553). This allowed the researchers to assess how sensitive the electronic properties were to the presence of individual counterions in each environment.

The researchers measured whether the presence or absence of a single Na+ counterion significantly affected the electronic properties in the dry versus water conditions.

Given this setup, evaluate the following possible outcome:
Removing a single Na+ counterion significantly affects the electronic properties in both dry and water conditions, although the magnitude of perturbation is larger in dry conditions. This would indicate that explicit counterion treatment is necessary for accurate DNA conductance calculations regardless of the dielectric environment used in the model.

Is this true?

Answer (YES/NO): NO